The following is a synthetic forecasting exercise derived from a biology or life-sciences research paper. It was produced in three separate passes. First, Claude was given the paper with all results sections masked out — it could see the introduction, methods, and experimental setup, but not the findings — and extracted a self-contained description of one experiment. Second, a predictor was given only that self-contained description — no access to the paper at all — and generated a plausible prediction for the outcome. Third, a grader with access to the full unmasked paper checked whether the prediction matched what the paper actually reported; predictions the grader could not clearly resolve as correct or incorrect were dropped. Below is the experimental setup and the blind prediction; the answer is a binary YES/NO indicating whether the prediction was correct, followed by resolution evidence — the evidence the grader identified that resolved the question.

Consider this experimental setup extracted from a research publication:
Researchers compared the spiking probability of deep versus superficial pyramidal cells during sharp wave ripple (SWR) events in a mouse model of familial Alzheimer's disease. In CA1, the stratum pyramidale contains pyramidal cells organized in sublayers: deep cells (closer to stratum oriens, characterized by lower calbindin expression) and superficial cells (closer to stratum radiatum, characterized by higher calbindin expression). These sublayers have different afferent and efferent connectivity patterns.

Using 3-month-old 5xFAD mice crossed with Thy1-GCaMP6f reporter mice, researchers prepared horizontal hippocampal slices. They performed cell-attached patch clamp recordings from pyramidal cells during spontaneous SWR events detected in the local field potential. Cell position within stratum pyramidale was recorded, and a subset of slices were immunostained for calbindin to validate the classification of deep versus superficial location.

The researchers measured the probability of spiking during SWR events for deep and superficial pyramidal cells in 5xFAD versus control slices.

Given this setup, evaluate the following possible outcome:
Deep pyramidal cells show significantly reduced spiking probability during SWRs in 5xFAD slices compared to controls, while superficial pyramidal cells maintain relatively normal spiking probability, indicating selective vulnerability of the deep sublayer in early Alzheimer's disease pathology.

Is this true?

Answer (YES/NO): NO